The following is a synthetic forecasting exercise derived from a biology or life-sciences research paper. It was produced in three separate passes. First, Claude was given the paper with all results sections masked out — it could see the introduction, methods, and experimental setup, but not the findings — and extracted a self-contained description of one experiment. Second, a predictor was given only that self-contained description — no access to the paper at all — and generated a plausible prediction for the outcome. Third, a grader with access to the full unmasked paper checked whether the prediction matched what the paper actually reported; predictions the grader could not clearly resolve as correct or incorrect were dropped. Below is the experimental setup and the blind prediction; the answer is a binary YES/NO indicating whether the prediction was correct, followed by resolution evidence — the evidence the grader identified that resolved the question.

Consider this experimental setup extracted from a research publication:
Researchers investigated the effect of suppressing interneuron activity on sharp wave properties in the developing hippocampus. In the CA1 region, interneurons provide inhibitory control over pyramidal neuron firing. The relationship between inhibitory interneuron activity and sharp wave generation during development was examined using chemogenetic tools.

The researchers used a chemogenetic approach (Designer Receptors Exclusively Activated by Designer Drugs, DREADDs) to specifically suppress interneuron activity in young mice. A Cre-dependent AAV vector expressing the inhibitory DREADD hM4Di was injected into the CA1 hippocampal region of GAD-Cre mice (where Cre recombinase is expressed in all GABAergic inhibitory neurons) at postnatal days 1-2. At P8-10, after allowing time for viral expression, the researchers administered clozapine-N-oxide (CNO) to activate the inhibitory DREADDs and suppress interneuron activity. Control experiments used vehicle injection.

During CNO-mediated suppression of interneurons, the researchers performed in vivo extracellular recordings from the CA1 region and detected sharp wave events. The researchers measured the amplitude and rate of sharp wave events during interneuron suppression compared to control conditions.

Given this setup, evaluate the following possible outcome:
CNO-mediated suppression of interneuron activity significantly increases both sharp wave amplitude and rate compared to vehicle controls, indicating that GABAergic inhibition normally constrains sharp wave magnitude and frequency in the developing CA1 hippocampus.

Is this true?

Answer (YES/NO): NO